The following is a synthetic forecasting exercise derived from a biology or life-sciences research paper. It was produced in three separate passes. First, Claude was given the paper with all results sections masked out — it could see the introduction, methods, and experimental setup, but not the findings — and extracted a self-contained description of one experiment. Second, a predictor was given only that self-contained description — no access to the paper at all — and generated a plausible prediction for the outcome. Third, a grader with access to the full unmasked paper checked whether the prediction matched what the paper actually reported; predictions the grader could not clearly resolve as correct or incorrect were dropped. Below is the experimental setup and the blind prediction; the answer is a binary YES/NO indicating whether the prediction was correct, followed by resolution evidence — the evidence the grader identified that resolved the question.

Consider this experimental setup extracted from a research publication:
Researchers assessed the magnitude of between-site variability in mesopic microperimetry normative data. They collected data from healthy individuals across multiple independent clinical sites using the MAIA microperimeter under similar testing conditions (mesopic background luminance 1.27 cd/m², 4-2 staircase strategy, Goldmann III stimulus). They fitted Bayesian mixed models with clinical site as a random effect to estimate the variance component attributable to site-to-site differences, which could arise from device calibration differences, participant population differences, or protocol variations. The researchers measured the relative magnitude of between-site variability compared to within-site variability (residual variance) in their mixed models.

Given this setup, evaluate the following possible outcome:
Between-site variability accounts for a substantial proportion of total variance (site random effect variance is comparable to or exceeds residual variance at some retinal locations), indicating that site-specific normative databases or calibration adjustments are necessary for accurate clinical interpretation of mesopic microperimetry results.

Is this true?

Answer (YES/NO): NO